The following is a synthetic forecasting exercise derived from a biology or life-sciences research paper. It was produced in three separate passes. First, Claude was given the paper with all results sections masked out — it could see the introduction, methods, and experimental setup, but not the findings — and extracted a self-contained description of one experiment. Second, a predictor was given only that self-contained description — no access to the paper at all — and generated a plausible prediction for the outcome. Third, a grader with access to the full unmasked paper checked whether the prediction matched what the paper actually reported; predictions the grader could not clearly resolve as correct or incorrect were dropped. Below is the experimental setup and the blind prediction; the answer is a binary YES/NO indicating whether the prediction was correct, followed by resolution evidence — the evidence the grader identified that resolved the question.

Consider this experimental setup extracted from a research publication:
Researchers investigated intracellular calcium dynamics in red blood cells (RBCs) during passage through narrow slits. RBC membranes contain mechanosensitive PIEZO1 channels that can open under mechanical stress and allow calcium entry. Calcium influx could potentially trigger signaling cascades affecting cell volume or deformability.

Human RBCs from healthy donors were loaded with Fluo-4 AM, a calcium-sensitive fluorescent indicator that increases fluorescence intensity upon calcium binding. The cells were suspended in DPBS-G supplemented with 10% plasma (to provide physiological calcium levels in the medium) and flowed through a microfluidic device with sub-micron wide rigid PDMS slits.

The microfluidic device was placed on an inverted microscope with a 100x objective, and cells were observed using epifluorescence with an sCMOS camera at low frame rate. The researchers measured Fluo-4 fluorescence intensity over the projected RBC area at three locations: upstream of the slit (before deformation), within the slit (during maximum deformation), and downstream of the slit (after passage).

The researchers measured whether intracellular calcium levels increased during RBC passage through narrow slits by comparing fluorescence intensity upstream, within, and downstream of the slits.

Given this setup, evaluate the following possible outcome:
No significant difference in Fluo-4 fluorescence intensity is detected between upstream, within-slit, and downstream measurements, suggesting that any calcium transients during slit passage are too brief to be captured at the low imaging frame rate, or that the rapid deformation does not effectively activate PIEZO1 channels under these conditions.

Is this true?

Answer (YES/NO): NO